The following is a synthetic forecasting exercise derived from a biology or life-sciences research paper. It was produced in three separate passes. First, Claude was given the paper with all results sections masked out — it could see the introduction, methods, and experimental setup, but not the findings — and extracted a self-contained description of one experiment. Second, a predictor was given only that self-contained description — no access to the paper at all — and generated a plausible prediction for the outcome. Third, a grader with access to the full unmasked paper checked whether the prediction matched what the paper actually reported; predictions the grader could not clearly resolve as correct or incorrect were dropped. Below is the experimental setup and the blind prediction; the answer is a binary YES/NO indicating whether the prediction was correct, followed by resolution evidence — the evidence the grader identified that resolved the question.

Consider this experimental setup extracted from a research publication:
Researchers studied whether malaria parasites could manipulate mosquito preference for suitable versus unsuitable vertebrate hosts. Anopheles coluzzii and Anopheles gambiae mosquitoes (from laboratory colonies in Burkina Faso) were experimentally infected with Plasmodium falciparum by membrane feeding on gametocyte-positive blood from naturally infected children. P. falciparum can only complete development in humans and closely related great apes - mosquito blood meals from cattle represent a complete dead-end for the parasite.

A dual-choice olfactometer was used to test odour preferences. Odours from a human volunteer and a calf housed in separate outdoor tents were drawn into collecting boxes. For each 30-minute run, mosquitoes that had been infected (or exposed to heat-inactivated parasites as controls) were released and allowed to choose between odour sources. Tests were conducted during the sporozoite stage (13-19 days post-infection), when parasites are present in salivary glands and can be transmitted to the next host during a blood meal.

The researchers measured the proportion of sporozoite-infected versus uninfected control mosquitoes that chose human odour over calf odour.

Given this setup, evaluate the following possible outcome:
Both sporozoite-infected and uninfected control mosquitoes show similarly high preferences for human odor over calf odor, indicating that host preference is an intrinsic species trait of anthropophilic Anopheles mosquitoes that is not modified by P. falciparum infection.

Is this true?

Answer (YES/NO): YES